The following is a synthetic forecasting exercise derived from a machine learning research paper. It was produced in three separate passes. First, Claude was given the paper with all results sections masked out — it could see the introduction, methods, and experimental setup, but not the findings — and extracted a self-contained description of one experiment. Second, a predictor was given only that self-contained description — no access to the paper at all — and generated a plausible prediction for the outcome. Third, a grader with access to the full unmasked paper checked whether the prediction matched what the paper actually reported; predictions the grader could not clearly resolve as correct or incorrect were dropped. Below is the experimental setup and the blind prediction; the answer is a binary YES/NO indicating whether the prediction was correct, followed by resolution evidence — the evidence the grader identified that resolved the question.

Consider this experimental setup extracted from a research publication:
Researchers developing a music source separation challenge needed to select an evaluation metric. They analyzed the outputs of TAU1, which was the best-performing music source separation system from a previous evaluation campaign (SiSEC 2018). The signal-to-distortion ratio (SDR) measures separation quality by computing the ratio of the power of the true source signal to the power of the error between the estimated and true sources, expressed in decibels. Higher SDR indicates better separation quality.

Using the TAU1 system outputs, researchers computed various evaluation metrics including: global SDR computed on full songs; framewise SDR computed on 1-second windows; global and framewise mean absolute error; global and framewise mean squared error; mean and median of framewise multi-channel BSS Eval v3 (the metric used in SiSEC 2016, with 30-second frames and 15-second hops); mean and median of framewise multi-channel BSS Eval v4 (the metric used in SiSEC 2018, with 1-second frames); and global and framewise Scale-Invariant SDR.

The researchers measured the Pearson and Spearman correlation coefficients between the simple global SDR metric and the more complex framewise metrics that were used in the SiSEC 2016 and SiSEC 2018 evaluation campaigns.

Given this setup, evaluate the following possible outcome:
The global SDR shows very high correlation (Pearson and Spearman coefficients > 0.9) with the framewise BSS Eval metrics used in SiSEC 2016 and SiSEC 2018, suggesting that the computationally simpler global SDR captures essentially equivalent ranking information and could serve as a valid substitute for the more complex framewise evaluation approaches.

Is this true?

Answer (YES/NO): YES